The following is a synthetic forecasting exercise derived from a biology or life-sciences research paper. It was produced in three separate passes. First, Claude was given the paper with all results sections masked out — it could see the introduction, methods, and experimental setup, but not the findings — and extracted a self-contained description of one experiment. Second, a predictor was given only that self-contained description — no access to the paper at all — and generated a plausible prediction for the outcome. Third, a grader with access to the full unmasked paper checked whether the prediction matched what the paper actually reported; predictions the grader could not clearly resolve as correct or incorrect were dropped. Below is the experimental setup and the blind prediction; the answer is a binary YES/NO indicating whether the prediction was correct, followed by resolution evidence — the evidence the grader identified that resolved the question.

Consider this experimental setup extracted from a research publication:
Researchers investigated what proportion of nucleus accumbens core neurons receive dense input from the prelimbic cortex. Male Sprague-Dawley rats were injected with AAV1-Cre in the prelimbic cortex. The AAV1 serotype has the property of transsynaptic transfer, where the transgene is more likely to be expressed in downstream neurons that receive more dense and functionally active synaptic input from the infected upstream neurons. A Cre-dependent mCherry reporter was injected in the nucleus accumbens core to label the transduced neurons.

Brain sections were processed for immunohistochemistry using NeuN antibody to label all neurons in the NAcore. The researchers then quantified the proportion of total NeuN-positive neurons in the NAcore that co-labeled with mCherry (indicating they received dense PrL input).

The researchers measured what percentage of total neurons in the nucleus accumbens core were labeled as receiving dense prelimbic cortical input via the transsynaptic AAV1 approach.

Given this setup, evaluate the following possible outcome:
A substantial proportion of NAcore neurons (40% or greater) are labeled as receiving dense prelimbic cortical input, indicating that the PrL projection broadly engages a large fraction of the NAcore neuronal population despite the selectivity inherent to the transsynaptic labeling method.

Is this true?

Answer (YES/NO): NO